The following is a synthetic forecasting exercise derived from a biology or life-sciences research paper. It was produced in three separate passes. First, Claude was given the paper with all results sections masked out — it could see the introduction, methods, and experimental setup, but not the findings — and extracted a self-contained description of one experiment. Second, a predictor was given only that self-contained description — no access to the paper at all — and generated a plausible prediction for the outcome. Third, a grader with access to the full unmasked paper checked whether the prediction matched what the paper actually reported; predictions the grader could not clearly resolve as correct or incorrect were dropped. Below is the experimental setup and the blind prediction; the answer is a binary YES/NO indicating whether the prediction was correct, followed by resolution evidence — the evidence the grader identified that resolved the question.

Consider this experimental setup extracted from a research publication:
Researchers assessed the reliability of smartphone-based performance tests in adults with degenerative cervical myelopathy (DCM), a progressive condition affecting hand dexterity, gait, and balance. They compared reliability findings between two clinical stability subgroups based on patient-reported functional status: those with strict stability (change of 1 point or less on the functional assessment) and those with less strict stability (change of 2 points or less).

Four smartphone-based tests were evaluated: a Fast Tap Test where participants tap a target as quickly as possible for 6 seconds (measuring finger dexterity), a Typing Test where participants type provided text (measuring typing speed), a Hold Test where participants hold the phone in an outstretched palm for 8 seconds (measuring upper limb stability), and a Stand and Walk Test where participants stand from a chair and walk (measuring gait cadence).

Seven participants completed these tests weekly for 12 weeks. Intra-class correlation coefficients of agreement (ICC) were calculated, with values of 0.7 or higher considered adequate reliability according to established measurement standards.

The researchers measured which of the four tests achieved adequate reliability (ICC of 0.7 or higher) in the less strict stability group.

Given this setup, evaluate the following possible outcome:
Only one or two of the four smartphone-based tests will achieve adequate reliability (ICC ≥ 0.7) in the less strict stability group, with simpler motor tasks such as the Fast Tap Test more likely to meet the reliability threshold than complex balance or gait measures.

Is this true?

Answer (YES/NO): NO